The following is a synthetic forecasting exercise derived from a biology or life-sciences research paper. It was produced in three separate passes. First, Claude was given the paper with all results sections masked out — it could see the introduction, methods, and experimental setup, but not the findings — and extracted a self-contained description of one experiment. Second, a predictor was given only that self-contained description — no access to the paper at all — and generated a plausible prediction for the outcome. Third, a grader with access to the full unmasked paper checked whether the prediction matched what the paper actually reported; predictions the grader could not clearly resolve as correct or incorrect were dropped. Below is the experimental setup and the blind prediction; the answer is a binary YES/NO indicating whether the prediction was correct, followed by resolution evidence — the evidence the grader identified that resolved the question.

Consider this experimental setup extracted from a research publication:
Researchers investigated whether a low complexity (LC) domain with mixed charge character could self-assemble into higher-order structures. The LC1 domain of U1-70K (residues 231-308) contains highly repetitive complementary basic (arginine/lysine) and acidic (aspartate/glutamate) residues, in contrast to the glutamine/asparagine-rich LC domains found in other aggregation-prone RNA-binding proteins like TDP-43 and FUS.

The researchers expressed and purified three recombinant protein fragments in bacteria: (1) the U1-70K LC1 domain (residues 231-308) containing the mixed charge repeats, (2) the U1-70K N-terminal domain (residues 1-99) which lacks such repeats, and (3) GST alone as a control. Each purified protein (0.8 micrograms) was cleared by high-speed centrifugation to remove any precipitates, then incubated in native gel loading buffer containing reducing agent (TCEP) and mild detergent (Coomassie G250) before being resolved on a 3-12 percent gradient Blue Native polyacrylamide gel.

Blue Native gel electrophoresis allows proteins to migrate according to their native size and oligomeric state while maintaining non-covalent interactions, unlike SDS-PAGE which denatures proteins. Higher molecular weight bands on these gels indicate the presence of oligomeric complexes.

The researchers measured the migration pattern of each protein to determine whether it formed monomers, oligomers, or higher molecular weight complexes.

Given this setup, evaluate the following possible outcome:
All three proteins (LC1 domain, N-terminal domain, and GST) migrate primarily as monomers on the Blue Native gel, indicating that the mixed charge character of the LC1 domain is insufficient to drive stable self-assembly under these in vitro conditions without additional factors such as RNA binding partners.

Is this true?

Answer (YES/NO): NO